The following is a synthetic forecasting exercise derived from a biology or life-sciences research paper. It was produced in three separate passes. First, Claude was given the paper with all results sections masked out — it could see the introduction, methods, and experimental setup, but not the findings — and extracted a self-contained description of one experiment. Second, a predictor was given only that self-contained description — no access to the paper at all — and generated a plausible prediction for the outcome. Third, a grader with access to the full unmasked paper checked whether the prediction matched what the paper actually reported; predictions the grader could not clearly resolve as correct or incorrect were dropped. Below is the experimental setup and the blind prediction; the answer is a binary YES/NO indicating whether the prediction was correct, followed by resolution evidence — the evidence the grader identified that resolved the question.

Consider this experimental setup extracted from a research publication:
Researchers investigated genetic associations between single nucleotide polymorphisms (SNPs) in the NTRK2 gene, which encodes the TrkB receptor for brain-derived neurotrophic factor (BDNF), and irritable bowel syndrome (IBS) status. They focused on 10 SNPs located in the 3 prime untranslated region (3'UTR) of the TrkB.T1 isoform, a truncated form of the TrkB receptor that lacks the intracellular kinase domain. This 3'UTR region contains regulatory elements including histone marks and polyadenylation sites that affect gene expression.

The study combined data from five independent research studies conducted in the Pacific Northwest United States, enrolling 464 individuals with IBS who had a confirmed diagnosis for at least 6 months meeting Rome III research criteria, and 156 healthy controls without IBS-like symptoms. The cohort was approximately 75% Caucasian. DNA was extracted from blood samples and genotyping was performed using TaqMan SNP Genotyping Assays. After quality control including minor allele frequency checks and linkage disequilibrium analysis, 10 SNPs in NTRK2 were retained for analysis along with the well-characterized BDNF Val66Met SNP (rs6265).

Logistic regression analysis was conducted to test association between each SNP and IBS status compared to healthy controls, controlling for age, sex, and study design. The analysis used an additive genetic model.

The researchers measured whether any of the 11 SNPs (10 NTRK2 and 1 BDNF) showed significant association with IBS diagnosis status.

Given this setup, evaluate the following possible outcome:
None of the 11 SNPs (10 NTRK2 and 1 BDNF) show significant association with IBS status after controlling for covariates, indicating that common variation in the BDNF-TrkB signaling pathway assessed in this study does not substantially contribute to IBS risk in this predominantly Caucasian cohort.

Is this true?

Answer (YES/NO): NO